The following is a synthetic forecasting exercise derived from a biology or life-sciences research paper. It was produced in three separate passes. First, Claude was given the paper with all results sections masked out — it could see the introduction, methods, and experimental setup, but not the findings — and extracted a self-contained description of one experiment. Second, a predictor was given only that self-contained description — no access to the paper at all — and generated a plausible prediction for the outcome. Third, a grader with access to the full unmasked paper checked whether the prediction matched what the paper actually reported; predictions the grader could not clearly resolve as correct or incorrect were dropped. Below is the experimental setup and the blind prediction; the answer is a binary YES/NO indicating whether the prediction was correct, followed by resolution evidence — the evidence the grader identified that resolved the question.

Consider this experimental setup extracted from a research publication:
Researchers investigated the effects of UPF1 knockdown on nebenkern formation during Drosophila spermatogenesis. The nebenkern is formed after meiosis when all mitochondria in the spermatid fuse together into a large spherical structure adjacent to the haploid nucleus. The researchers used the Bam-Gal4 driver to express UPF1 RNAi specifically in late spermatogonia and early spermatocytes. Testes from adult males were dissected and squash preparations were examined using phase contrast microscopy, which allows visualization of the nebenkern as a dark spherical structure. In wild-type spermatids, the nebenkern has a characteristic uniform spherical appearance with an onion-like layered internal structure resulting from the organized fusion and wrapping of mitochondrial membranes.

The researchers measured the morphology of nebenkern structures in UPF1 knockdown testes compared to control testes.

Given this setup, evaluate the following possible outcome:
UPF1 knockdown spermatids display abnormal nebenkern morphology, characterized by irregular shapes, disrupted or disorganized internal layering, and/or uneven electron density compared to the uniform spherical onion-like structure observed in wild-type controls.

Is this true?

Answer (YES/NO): YES